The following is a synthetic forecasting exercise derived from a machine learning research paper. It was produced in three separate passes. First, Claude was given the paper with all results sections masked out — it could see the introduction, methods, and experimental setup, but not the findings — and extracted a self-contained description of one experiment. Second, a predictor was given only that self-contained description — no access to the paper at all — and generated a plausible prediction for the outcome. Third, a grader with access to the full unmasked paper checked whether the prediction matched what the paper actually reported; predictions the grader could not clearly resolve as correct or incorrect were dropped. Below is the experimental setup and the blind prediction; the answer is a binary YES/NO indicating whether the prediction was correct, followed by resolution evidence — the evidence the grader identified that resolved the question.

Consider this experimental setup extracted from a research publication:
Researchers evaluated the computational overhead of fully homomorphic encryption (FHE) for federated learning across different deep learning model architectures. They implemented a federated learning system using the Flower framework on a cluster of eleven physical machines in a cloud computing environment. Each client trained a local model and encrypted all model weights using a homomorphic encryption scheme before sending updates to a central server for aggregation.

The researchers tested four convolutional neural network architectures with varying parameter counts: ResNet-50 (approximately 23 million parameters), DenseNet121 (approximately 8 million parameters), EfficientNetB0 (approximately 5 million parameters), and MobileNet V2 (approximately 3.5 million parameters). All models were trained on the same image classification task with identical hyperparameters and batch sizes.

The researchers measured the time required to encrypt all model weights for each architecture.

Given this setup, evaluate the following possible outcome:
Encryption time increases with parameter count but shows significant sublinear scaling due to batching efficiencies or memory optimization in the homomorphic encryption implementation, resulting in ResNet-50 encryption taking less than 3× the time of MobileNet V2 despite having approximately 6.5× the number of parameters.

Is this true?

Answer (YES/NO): NO